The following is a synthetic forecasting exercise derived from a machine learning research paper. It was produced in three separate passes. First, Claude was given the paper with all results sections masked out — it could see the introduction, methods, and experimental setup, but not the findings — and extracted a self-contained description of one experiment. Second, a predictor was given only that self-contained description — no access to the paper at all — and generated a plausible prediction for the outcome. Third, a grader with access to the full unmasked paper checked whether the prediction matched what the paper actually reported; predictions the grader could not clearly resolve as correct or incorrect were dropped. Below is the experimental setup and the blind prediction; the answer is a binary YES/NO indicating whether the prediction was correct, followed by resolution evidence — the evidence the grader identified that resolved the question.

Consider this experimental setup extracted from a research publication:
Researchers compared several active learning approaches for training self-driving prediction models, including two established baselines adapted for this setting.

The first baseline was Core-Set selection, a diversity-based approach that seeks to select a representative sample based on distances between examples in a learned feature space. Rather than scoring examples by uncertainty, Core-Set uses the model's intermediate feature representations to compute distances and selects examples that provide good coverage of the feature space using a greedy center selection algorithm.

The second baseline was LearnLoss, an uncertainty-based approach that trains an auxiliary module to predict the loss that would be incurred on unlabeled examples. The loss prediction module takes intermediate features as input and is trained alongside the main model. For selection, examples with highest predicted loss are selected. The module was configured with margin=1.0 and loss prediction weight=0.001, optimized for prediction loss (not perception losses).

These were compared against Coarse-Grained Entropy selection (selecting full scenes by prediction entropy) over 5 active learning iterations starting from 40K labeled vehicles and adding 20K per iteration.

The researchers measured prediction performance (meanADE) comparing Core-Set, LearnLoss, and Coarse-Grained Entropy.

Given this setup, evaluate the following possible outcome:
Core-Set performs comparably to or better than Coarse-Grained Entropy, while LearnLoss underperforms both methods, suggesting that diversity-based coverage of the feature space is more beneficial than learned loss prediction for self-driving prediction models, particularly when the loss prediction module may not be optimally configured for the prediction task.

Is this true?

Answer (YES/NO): NO